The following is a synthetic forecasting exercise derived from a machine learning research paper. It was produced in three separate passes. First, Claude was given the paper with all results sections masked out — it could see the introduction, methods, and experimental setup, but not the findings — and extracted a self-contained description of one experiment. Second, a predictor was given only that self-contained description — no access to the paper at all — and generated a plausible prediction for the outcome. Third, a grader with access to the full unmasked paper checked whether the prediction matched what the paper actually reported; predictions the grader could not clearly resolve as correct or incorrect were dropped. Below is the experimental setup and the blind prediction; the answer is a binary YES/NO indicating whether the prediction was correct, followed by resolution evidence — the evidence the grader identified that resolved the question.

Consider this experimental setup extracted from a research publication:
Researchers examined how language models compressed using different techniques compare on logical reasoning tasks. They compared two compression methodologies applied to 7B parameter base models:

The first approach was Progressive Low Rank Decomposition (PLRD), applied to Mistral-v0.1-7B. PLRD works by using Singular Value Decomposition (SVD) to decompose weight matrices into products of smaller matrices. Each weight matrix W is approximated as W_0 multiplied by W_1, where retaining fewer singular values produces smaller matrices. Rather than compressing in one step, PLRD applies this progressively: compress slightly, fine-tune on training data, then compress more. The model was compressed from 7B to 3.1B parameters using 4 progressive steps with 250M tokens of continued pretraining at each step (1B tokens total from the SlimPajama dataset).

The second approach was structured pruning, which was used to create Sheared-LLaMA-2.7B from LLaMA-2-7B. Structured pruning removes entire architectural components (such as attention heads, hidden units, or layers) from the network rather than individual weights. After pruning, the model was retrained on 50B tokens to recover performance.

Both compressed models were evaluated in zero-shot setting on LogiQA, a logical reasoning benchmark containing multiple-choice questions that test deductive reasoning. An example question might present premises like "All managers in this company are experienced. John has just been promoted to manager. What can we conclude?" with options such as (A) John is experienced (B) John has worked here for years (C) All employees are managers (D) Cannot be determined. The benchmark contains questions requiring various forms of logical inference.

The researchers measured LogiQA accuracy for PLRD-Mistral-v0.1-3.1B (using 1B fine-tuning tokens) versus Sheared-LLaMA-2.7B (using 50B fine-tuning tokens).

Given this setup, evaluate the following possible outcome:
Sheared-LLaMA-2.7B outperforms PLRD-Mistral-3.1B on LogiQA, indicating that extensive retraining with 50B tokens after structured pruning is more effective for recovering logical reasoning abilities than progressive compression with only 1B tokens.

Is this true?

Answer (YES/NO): YES